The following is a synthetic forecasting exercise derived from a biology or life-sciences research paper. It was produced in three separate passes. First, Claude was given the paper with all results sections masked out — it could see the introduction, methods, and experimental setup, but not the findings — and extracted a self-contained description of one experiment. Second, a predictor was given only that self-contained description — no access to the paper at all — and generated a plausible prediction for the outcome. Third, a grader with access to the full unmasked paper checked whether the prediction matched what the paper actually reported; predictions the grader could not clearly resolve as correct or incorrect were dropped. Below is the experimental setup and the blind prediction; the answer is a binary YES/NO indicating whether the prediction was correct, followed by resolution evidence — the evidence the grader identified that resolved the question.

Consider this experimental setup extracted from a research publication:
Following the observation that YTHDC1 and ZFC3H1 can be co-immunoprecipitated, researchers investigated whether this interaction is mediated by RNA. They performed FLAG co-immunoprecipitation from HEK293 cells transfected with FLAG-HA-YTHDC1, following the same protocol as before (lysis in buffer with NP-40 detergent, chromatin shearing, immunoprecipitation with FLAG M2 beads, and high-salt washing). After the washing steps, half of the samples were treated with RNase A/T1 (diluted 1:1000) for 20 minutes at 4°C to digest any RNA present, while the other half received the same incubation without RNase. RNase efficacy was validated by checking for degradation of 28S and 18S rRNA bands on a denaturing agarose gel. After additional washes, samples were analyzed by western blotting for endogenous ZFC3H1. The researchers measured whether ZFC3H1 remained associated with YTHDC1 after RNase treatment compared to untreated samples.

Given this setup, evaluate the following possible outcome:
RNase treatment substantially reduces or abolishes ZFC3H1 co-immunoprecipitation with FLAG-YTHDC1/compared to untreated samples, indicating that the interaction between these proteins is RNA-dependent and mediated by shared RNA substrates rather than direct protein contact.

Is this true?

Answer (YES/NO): NO